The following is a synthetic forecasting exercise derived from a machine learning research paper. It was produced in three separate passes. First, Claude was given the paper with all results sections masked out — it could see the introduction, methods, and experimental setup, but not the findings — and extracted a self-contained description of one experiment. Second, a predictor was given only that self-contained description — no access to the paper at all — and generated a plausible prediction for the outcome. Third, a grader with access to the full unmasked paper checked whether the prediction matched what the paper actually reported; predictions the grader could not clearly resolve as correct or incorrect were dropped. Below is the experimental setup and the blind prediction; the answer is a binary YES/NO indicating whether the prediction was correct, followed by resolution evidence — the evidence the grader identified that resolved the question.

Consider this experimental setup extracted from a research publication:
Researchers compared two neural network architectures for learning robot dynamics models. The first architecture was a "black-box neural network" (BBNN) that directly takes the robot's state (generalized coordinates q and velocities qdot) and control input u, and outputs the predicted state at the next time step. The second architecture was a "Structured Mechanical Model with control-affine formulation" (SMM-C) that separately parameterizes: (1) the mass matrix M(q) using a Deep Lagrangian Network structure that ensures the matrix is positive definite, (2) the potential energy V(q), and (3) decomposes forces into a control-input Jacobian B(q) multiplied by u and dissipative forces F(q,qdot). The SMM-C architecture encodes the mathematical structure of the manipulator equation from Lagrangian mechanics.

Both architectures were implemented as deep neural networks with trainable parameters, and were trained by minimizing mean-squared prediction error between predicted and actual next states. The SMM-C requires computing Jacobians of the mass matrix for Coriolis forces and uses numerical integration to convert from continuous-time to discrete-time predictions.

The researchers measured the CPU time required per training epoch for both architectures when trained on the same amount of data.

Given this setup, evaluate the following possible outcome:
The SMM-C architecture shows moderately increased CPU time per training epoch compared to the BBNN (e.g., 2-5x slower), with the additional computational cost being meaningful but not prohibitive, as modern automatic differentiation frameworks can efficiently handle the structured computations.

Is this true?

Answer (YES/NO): YES